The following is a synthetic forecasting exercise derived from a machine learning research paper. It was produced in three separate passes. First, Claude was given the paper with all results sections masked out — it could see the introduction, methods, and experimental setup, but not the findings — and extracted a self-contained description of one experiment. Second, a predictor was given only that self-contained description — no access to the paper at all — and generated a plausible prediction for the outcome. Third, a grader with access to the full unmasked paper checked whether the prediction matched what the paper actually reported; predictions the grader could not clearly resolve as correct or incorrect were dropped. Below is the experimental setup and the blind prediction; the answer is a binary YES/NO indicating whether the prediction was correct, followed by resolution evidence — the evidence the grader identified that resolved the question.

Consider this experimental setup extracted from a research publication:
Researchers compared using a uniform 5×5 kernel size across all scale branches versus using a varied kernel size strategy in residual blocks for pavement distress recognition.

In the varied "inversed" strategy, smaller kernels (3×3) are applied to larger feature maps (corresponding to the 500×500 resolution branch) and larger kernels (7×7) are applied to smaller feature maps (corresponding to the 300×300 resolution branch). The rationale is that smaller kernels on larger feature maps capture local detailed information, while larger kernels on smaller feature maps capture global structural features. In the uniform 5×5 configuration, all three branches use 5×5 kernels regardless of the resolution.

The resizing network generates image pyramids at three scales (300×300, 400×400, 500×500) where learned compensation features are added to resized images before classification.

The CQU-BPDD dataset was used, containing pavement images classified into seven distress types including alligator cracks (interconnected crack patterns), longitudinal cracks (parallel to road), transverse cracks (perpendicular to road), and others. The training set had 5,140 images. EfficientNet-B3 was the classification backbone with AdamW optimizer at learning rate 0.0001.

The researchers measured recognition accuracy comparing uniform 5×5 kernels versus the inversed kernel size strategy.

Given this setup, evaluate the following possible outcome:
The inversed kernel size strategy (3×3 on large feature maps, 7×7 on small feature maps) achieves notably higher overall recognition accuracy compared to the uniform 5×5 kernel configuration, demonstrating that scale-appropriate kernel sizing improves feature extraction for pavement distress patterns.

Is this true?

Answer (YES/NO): YES